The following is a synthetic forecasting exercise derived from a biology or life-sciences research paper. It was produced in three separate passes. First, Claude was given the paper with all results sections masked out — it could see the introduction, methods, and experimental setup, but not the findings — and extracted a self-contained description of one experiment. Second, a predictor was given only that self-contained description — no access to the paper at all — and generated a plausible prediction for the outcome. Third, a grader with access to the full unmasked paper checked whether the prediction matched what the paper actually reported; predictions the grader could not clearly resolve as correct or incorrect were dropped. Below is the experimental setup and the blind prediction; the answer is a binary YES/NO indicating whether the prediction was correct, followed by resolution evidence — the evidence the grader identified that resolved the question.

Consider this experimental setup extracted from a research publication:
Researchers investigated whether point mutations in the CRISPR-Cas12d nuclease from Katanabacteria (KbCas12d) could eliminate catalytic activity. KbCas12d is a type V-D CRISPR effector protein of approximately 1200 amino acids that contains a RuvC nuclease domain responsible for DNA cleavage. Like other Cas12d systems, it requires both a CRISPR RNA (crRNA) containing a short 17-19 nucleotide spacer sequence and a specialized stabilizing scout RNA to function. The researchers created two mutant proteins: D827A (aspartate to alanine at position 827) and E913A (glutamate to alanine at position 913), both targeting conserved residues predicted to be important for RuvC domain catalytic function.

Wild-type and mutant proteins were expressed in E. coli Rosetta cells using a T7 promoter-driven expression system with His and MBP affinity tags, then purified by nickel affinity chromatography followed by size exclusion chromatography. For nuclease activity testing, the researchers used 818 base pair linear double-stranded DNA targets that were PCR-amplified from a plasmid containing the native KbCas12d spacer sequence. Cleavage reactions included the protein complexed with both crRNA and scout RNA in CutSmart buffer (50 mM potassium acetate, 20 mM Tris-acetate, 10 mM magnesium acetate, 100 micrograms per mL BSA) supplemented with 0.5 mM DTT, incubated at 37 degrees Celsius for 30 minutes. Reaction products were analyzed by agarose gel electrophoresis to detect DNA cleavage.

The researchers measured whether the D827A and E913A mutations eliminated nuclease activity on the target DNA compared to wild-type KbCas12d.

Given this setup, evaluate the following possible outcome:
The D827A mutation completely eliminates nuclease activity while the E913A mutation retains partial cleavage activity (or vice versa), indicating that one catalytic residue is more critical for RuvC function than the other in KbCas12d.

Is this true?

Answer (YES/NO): NO